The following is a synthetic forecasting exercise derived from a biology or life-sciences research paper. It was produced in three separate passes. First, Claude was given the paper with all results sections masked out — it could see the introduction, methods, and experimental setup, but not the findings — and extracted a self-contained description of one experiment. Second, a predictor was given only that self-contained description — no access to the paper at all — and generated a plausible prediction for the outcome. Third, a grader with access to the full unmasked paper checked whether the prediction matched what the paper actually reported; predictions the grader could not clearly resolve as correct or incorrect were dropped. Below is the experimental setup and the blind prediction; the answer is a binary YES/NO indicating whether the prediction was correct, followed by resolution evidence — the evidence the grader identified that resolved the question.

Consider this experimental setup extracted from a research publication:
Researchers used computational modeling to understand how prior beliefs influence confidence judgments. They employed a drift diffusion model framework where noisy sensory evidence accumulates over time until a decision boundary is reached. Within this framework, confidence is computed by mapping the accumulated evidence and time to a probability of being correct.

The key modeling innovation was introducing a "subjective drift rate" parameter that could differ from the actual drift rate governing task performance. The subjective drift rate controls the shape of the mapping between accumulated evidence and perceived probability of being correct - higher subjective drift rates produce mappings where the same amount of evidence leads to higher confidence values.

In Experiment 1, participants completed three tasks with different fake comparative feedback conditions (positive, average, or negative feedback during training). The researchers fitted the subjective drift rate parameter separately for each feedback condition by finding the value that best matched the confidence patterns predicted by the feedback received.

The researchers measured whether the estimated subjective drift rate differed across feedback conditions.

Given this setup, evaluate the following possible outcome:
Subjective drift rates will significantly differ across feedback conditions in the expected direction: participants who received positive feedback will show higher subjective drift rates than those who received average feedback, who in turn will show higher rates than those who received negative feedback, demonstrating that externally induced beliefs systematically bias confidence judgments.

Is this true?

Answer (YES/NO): YES